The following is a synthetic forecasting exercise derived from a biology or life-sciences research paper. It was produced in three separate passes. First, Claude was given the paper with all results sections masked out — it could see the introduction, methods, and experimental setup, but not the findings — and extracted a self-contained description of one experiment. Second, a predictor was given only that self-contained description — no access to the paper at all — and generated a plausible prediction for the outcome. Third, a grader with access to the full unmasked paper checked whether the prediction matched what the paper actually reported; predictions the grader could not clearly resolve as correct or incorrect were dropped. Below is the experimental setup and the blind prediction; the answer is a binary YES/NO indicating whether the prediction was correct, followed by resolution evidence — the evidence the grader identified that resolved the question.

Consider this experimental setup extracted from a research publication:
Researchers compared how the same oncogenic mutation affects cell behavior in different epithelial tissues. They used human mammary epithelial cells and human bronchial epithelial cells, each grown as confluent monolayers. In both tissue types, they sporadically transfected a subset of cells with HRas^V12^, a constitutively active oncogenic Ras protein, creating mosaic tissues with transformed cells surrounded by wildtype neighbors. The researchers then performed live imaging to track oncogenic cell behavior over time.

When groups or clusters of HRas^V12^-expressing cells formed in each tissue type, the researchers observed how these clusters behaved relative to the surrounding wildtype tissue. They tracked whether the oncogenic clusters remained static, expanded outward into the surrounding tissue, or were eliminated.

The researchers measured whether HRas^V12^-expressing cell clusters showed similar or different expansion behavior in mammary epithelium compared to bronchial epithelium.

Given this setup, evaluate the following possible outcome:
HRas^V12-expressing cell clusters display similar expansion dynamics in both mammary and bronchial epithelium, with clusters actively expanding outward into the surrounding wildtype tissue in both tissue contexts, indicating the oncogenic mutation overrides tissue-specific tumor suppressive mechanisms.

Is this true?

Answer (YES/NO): NO